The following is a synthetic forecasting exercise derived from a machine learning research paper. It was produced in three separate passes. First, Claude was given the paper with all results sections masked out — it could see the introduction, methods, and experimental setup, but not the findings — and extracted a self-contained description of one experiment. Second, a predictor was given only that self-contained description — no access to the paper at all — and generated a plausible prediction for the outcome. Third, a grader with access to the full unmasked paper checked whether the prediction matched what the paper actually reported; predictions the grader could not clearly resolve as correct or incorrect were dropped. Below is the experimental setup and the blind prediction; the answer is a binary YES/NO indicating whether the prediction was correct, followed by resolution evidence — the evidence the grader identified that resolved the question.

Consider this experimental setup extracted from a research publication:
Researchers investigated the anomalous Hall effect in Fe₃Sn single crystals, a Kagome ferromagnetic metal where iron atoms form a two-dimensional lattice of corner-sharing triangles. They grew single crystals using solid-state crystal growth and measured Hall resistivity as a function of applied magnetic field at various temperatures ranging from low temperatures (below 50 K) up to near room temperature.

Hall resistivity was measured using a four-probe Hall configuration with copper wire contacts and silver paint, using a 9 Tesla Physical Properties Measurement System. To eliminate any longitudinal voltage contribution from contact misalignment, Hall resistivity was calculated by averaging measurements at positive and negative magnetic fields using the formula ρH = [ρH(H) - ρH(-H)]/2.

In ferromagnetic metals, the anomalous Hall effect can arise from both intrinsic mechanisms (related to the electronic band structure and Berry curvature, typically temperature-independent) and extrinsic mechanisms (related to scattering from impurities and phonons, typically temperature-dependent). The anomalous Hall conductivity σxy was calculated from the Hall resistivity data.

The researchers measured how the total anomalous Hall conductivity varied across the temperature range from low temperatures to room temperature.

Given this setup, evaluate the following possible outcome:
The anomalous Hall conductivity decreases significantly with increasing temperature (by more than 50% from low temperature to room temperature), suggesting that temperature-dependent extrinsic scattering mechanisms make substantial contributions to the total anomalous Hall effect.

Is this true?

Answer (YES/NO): NO